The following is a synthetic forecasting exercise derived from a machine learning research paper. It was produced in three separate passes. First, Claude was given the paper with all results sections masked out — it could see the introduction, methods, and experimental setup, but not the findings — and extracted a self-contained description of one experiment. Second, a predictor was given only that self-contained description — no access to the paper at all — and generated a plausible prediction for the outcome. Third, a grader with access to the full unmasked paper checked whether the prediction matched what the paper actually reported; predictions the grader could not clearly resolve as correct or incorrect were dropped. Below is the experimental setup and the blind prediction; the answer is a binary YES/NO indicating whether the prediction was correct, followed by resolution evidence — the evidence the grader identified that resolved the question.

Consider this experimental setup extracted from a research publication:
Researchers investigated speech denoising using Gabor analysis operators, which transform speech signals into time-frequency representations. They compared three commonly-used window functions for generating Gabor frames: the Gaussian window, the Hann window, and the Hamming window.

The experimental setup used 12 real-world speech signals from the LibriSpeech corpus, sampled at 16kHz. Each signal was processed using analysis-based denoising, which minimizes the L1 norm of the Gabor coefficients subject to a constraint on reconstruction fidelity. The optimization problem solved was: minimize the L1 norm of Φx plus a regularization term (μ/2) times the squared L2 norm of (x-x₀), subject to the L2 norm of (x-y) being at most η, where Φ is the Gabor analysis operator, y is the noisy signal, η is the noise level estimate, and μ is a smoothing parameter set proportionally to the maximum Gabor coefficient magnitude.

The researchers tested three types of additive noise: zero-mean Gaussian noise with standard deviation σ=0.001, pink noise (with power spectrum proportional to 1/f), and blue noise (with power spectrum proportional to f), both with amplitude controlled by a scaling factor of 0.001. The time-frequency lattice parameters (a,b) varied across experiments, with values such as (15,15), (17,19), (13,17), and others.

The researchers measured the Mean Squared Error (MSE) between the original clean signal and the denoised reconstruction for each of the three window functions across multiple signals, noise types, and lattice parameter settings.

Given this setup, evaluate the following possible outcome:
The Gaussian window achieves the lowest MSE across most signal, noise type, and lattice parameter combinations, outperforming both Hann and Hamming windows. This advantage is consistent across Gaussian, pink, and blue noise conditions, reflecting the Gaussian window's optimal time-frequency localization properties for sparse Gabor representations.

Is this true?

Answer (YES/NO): NO